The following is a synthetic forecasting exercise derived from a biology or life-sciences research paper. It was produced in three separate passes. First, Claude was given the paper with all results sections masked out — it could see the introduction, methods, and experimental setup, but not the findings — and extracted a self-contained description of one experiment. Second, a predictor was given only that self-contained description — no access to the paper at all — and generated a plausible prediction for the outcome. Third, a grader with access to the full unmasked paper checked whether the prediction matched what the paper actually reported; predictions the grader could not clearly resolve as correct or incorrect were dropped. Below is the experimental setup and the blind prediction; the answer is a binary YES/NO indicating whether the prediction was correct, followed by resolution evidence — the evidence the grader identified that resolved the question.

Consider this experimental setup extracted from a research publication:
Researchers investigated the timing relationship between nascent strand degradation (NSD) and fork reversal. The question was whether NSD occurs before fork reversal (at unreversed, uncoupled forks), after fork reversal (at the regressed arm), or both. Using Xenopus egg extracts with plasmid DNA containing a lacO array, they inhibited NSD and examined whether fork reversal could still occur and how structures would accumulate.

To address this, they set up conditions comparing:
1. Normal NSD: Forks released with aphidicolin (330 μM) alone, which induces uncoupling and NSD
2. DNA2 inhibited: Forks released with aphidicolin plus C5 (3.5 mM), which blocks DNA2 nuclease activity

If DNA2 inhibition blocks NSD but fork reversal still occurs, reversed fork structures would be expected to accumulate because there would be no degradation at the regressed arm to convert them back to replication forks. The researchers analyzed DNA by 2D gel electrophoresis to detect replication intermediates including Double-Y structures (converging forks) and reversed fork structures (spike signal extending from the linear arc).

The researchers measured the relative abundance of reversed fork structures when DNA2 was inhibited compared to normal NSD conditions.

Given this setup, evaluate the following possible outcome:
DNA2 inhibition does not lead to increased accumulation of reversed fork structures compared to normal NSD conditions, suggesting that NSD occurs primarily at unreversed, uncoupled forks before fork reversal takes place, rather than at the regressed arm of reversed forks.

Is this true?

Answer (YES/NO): NO